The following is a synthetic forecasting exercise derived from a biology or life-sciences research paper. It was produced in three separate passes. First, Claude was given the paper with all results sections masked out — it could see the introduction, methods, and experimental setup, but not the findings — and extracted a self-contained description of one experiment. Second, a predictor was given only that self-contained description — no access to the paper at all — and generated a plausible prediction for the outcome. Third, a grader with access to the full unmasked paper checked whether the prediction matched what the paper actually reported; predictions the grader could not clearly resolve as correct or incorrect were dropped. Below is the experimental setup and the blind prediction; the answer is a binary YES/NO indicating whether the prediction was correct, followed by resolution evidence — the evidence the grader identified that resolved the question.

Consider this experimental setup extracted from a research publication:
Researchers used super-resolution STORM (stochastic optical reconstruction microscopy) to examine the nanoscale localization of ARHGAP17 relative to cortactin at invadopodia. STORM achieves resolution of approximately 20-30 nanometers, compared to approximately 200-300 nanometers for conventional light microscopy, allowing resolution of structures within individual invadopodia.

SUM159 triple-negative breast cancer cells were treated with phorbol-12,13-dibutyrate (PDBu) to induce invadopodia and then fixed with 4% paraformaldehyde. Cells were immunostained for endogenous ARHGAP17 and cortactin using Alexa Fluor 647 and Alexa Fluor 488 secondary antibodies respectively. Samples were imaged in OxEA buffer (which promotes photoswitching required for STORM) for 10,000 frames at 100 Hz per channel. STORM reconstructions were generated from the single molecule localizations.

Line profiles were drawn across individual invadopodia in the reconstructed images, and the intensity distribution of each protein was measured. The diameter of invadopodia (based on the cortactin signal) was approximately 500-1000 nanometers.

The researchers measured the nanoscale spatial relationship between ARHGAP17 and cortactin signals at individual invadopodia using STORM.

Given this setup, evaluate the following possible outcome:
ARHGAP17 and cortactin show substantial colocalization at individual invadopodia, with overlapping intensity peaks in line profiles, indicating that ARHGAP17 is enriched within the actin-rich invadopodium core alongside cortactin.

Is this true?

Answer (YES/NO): NO